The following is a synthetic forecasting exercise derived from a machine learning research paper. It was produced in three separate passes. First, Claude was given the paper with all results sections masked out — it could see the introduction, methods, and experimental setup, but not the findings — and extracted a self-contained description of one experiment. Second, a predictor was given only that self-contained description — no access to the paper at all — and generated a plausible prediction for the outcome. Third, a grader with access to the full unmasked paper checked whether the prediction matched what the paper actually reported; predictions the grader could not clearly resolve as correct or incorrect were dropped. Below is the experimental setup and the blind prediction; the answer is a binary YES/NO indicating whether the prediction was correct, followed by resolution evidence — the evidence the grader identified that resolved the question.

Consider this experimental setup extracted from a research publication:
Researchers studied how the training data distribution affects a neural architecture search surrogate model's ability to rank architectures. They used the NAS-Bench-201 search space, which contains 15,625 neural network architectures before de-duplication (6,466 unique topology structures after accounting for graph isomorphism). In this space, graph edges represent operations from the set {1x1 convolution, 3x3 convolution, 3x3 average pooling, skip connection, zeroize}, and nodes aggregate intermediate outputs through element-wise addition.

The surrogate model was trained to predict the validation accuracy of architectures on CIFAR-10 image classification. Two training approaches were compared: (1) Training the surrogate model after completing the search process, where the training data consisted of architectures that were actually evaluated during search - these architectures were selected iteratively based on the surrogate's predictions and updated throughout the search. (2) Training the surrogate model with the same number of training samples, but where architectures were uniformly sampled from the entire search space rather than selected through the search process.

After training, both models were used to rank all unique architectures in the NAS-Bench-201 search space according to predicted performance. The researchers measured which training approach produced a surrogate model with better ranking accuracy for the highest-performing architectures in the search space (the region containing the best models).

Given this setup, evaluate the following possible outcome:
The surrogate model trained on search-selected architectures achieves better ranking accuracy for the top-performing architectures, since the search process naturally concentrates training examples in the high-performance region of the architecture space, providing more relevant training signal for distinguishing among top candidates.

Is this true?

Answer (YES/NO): YES